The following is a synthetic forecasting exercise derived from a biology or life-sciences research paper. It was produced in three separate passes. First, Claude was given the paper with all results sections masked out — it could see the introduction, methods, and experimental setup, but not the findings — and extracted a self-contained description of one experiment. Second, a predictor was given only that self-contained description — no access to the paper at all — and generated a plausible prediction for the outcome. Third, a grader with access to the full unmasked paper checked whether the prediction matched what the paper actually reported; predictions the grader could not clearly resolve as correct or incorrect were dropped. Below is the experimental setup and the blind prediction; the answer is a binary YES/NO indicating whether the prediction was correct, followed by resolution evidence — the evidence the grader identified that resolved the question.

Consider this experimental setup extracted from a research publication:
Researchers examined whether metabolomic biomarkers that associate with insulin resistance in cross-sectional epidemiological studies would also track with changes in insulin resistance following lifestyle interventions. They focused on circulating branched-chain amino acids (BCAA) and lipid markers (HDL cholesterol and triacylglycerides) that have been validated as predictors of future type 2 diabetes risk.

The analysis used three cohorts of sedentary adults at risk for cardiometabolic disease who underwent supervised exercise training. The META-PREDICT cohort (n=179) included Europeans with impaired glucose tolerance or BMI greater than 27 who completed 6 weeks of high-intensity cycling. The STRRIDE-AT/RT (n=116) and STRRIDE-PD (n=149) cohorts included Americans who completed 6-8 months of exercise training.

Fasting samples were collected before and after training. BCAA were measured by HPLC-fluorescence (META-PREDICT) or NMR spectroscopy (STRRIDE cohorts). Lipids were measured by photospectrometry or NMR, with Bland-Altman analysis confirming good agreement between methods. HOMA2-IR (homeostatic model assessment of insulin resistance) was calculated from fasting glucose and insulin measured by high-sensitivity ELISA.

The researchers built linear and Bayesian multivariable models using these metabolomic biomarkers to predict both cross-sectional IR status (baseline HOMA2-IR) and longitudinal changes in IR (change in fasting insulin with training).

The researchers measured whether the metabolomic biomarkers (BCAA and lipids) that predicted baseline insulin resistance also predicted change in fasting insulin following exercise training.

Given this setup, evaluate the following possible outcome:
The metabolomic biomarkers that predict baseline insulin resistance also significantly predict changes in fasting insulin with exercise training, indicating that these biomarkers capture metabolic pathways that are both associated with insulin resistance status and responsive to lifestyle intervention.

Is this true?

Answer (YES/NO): NO